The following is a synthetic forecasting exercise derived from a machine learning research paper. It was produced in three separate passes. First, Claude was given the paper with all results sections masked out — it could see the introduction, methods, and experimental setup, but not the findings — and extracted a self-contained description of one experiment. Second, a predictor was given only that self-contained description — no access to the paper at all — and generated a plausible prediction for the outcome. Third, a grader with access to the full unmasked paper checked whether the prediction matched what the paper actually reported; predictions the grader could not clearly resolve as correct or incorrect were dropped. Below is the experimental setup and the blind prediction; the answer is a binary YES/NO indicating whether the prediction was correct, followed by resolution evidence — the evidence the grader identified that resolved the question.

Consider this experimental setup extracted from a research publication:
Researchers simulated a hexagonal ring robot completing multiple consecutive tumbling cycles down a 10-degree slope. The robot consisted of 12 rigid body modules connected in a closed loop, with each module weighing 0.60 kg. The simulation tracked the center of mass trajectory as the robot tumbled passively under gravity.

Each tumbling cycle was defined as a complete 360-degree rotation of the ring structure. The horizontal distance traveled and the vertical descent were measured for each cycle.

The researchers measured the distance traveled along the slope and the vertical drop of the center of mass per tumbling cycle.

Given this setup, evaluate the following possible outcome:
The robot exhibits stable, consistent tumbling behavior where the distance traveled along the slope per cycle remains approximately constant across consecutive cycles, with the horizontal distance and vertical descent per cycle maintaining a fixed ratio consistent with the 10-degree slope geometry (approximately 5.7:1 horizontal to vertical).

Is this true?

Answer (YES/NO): YES